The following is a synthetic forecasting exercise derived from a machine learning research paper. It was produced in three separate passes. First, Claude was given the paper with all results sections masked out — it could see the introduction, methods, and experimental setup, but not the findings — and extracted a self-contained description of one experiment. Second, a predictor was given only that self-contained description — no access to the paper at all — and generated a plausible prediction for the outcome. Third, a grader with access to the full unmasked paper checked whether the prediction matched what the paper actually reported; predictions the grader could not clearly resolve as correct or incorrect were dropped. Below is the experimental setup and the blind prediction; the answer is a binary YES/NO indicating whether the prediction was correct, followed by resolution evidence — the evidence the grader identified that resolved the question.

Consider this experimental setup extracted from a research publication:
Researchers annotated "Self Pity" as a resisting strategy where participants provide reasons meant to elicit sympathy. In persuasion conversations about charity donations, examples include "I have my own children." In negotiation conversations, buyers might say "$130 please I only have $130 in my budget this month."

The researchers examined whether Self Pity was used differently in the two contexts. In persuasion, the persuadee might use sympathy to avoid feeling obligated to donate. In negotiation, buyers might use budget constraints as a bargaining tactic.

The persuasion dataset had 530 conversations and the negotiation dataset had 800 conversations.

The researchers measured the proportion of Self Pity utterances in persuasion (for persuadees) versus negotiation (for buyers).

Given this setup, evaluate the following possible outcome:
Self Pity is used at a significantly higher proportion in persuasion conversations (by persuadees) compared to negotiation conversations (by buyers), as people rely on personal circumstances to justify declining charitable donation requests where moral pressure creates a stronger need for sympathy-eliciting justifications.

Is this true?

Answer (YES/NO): NO